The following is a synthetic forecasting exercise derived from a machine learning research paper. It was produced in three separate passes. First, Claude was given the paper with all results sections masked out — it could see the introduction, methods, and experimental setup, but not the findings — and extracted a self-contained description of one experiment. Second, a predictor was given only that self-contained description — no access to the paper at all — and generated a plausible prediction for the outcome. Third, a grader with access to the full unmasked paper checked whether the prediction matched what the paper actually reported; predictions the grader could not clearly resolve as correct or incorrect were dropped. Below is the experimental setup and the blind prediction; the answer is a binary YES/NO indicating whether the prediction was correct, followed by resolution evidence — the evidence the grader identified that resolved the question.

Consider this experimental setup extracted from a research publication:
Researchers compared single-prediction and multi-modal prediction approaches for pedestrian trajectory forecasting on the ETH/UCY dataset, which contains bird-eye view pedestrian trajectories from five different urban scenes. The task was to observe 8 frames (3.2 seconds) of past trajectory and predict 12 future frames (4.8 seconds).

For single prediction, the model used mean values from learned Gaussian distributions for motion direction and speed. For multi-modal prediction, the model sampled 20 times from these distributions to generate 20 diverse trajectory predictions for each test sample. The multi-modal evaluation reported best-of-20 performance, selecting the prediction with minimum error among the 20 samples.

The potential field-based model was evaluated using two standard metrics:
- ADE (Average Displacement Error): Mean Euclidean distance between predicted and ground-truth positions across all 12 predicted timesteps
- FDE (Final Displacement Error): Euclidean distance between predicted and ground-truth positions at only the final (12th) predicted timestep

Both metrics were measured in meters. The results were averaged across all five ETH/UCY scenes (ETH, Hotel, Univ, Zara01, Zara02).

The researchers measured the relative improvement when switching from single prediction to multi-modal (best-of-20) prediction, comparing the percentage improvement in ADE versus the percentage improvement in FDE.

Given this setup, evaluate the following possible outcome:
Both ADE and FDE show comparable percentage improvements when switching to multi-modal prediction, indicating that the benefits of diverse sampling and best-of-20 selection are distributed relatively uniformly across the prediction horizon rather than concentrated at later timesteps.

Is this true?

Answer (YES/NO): NO